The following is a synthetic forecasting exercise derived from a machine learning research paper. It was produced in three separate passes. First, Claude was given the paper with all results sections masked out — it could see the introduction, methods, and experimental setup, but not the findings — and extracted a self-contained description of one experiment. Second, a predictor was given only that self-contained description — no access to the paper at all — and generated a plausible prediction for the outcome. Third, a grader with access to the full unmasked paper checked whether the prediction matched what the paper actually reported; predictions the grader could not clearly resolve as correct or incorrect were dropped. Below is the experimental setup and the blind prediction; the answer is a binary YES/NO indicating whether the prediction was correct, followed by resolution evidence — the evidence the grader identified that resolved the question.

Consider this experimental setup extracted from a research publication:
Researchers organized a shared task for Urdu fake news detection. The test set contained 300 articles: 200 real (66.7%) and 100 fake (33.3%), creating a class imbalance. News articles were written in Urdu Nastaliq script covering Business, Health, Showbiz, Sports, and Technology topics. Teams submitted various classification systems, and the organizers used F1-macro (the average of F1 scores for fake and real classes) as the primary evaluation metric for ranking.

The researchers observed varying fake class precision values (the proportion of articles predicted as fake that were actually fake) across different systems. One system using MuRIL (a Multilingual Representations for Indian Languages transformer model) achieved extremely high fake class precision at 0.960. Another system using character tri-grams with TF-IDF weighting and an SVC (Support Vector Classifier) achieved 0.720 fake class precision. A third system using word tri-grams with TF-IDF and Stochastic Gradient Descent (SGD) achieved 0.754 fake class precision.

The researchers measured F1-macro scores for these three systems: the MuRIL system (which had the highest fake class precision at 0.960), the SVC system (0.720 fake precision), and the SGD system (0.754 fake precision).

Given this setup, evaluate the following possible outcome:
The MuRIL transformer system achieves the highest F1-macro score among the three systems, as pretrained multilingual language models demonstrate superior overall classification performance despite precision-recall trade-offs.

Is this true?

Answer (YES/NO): NO